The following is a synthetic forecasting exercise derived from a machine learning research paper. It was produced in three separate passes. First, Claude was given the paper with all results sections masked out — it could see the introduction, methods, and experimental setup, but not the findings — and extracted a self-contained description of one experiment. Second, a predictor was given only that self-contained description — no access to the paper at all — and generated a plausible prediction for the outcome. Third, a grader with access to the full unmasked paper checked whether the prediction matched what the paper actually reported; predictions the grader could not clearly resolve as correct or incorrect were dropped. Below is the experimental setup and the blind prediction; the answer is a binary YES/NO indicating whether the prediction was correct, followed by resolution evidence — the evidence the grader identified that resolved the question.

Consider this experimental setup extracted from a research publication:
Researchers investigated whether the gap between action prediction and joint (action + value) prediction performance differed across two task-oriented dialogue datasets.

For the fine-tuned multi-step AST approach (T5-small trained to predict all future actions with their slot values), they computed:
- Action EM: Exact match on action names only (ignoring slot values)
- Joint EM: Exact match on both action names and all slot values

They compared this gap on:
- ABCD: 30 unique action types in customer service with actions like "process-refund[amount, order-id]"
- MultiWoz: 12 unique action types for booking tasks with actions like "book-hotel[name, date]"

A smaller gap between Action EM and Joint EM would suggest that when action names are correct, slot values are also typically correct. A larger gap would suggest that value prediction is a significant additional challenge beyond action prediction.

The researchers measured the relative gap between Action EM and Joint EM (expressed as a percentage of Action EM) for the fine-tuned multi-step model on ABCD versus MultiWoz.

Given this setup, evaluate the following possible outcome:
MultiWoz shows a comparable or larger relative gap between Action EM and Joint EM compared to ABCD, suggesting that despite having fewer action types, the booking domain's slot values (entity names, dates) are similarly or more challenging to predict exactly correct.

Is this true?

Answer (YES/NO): YES